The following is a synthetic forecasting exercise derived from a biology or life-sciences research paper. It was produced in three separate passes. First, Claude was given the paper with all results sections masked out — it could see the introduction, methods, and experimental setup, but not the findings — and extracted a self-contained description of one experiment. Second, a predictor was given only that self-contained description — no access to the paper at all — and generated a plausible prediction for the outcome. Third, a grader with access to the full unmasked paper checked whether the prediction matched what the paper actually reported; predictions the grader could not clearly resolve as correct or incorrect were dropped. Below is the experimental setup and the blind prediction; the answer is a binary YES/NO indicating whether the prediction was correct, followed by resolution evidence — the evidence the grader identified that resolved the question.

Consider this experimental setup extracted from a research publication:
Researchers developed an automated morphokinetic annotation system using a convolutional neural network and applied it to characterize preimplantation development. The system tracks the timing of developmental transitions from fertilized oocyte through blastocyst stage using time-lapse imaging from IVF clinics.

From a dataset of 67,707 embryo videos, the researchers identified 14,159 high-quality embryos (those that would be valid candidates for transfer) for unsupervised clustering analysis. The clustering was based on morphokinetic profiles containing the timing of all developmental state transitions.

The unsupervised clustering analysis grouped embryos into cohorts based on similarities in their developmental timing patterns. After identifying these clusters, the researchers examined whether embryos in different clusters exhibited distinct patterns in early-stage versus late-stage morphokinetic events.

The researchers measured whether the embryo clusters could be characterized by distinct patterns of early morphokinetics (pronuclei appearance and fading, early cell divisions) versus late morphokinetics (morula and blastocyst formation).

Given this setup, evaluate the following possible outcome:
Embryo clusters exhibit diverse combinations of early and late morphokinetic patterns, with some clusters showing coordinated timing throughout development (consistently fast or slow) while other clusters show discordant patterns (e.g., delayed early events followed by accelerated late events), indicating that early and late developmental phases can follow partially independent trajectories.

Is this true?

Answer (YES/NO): YES